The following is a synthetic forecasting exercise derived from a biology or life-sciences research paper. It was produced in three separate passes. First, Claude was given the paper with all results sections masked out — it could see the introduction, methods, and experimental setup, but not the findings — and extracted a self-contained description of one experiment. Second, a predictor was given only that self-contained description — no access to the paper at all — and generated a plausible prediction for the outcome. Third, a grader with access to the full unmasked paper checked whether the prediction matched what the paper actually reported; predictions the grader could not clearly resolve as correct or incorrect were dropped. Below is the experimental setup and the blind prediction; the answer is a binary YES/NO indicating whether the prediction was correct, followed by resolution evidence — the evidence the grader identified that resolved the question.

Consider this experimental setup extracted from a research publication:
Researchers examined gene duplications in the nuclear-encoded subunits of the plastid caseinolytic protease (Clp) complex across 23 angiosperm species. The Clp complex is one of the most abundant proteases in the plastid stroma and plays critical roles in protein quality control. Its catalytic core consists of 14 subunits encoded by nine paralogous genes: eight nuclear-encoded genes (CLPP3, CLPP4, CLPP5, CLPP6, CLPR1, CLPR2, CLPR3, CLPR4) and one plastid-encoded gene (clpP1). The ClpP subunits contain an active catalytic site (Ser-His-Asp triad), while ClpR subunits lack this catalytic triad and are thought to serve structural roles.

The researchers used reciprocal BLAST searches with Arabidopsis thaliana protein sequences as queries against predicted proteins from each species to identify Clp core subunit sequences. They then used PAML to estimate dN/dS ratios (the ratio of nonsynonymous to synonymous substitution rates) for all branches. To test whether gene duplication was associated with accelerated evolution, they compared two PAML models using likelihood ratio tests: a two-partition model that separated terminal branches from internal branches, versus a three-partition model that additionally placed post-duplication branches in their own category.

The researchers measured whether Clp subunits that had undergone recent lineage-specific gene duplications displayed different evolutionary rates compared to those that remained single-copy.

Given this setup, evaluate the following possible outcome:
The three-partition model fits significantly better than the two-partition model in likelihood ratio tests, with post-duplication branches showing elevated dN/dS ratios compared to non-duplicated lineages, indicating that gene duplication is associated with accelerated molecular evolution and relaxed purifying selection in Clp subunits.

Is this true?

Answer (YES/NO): YES